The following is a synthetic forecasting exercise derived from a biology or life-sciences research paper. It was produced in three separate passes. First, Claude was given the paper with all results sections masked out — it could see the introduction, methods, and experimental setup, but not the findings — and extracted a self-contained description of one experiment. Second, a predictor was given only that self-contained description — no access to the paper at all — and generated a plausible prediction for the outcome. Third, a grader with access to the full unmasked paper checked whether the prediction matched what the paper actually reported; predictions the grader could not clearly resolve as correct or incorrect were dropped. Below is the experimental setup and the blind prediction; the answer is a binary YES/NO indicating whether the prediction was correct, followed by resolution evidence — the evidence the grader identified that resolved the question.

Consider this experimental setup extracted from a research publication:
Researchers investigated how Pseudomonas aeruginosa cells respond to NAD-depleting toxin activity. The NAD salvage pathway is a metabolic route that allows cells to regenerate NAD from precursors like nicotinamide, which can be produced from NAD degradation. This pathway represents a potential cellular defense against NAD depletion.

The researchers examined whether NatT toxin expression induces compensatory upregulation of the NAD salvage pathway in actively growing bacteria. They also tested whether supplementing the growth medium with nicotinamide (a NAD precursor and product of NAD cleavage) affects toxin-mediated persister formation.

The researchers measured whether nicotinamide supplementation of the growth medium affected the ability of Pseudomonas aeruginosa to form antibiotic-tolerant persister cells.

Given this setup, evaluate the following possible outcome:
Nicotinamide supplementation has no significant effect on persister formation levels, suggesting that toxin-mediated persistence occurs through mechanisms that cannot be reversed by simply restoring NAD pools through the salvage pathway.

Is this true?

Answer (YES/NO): NO